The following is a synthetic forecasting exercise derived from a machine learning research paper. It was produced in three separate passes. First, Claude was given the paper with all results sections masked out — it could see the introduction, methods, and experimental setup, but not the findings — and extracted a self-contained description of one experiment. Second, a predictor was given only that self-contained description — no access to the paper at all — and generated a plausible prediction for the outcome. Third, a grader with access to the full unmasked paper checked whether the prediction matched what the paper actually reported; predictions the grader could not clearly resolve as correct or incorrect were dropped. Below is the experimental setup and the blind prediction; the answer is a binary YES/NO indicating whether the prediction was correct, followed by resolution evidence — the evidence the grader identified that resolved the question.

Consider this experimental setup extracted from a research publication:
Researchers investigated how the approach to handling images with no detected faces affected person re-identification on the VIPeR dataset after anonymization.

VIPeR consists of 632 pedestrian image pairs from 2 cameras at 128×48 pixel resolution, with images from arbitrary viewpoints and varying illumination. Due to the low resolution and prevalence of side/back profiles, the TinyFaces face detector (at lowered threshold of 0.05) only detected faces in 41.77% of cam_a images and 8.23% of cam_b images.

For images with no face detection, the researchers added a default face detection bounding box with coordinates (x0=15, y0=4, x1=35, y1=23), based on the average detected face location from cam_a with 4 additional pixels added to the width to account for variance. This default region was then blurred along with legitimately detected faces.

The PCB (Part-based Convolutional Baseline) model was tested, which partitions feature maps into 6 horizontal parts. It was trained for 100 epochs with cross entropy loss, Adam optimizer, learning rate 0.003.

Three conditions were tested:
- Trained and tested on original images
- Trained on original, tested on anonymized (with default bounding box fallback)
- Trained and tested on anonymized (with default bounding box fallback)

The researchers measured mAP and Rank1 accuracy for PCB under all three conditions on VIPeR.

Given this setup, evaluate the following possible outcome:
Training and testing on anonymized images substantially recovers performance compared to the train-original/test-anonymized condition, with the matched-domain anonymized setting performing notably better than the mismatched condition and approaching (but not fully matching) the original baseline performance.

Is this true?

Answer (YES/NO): NO